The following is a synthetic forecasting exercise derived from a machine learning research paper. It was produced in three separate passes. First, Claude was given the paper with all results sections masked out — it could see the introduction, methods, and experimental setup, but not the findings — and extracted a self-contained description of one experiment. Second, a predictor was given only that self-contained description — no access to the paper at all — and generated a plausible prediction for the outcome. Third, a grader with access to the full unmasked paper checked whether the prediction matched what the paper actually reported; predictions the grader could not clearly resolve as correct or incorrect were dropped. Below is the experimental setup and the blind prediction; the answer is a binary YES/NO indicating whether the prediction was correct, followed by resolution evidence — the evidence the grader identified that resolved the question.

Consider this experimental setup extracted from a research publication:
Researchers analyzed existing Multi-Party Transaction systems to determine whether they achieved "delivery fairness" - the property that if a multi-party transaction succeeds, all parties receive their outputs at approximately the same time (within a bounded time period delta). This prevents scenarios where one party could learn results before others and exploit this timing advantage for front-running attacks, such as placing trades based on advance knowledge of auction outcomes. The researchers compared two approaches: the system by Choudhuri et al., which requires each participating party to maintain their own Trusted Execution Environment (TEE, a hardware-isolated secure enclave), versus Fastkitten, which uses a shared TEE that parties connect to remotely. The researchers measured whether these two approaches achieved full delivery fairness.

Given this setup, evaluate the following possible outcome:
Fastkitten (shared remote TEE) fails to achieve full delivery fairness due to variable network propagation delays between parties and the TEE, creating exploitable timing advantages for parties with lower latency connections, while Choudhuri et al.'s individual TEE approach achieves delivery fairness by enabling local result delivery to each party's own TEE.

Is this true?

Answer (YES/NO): NO